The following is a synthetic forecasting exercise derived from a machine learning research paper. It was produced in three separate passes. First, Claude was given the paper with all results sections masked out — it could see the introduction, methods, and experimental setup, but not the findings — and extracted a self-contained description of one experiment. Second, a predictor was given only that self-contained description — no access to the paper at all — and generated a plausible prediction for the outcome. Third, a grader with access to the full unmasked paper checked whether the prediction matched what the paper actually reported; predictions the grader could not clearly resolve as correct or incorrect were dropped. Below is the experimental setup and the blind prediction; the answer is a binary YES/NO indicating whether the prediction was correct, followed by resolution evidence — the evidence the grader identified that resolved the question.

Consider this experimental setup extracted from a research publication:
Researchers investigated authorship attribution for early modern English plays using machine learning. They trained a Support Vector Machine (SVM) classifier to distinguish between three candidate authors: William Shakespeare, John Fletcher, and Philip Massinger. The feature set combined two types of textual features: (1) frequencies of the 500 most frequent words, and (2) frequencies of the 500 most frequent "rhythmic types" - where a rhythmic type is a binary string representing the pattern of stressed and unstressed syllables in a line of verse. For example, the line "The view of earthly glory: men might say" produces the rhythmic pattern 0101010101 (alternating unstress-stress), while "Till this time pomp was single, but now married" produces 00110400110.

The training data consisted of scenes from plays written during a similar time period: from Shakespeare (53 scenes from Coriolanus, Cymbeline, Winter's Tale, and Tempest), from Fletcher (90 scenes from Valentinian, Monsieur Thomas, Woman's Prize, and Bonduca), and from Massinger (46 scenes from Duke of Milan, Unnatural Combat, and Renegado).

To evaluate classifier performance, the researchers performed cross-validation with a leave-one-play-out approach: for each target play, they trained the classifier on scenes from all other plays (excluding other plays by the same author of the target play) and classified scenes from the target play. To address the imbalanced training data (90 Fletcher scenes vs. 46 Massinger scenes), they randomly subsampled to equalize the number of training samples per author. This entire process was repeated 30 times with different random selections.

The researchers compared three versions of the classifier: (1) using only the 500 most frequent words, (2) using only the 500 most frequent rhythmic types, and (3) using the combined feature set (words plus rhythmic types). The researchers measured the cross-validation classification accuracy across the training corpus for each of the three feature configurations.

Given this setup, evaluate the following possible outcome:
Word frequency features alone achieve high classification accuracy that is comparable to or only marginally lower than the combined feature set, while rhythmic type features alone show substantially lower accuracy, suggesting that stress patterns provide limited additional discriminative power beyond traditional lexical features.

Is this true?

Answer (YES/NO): NO